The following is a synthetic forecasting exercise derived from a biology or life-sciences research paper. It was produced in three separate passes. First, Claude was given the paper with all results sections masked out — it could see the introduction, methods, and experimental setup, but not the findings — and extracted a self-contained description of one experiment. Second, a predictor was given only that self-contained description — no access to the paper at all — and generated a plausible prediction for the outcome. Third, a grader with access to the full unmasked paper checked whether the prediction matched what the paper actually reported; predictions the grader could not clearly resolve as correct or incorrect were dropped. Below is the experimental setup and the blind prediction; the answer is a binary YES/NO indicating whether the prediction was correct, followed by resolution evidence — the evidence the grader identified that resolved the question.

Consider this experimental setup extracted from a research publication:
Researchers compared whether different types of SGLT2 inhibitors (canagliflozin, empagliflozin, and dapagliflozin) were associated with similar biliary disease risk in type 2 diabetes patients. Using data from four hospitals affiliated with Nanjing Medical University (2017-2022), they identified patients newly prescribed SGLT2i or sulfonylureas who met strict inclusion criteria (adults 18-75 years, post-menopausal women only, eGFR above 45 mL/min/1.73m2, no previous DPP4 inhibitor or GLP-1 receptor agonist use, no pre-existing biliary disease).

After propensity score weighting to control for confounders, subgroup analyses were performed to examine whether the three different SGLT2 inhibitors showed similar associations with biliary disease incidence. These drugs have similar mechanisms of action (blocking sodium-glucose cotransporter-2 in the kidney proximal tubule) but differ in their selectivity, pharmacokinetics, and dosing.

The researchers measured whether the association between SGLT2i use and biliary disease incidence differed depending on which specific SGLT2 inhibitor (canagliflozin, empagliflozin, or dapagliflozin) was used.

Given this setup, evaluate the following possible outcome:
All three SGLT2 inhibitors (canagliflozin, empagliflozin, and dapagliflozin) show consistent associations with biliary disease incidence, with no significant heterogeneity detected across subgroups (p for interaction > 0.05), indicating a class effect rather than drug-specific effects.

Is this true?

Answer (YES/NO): YES